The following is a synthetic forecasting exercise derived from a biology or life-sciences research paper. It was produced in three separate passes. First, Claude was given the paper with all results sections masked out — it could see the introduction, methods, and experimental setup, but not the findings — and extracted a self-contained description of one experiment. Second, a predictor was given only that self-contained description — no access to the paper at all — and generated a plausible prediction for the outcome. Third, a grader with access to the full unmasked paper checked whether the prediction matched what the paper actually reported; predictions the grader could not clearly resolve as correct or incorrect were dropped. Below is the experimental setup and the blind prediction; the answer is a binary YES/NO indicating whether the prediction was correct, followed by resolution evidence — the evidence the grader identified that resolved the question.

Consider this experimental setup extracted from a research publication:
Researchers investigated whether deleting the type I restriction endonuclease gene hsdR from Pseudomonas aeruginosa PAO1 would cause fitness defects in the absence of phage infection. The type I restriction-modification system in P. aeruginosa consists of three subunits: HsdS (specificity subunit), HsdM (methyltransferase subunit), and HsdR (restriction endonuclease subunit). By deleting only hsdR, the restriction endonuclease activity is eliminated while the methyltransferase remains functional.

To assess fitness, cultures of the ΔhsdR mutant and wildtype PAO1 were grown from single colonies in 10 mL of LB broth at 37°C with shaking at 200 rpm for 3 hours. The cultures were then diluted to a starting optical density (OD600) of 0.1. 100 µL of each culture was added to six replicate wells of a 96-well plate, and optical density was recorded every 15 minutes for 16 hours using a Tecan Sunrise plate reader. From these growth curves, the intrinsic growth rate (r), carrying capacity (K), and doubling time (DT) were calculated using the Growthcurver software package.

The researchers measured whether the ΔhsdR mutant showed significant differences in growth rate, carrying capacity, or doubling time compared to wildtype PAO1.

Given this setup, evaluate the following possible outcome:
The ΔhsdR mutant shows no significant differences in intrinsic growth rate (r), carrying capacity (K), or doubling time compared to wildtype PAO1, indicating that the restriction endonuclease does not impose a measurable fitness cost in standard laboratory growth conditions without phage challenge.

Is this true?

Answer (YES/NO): YES